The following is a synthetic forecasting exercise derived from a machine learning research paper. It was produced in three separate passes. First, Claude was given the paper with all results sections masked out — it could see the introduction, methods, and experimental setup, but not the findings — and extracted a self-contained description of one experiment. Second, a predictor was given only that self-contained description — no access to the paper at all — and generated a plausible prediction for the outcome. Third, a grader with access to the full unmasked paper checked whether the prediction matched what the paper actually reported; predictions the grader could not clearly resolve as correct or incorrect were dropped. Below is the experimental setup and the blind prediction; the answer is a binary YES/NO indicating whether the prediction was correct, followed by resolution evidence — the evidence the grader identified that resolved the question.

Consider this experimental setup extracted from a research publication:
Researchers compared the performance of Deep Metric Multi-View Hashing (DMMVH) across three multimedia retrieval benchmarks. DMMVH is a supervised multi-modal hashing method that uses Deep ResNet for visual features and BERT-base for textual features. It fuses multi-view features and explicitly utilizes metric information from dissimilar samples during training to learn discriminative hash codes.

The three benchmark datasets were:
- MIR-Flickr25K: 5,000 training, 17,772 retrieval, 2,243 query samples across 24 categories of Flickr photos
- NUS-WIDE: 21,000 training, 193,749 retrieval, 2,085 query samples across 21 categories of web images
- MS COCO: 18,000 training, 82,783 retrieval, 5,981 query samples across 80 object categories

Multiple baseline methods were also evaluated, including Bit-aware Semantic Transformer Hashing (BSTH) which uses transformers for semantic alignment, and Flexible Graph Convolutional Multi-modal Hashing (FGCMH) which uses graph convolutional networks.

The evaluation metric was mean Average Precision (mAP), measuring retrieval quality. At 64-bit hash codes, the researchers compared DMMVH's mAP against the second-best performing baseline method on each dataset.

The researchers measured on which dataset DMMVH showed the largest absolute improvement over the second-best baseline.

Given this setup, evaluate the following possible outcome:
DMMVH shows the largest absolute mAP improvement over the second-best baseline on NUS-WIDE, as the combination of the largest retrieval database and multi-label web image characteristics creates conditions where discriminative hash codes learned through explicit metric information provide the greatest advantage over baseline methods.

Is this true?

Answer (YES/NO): NO